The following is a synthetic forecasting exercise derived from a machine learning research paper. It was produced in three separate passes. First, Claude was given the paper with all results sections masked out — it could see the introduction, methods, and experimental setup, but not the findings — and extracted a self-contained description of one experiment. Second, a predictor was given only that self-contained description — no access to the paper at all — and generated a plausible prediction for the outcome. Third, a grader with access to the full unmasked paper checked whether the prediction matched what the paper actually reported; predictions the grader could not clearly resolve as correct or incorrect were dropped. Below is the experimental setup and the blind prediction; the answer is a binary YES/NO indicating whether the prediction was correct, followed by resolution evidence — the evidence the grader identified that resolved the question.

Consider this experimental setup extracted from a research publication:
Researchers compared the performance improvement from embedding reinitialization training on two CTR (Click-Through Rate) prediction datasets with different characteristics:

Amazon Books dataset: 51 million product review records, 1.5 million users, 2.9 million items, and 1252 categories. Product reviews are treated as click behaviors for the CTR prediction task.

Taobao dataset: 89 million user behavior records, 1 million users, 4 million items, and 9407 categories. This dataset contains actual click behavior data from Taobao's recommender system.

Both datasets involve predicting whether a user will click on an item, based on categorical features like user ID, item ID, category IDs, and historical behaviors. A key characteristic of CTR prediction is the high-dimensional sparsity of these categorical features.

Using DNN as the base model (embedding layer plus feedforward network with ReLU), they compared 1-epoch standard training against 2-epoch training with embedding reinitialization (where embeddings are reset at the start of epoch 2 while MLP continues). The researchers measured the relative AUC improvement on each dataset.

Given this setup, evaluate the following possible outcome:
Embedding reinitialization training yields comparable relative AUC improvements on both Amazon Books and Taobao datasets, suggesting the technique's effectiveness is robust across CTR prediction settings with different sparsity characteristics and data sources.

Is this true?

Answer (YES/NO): NO